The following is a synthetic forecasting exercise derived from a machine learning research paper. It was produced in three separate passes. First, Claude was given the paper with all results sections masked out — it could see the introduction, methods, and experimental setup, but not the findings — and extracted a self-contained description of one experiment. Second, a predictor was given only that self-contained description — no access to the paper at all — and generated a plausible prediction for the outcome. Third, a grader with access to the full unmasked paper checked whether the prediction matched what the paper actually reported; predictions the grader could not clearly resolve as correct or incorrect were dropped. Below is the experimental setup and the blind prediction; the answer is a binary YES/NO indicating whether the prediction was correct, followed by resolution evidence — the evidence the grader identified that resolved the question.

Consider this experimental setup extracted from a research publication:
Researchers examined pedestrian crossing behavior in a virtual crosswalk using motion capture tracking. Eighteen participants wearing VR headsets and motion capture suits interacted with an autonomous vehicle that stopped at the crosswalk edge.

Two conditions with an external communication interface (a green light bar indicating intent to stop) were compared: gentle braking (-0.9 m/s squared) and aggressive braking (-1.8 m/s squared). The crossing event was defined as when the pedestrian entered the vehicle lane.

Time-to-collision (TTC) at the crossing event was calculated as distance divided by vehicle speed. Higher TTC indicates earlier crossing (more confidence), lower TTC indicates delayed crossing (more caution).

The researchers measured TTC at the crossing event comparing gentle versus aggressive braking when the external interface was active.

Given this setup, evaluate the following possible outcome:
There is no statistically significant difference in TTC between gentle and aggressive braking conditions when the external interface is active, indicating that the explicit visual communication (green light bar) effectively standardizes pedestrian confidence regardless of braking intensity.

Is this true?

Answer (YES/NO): YES